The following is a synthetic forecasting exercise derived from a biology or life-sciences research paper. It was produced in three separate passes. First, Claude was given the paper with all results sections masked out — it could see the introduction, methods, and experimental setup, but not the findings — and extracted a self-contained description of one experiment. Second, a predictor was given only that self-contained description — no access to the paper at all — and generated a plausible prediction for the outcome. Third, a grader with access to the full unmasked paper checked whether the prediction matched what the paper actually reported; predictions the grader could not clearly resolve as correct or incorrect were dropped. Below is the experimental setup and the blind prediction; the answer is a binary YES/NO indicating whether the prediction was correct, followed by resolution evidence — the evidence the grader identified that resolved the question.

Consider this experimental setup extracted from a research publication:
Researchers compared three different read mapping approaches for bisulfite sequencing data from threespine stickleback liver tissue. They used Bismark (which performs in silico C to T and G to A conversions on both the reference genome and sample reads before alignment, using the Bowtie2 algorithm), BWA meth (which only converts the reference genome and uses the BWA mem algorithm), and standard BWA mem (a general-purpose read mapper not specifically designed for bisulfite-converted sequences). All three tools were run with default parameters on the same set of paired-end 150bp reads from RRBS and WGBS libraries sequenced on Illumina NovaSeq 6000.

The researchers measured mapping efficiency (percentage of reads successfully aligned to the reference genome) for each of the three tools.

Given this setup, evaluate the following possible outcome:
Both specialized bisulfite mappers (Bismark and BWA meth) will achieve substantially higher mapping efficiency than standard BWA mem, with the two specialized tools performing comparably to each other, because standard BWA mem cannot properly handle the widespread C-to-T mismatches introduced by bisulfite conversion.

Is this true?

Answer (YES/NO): NO